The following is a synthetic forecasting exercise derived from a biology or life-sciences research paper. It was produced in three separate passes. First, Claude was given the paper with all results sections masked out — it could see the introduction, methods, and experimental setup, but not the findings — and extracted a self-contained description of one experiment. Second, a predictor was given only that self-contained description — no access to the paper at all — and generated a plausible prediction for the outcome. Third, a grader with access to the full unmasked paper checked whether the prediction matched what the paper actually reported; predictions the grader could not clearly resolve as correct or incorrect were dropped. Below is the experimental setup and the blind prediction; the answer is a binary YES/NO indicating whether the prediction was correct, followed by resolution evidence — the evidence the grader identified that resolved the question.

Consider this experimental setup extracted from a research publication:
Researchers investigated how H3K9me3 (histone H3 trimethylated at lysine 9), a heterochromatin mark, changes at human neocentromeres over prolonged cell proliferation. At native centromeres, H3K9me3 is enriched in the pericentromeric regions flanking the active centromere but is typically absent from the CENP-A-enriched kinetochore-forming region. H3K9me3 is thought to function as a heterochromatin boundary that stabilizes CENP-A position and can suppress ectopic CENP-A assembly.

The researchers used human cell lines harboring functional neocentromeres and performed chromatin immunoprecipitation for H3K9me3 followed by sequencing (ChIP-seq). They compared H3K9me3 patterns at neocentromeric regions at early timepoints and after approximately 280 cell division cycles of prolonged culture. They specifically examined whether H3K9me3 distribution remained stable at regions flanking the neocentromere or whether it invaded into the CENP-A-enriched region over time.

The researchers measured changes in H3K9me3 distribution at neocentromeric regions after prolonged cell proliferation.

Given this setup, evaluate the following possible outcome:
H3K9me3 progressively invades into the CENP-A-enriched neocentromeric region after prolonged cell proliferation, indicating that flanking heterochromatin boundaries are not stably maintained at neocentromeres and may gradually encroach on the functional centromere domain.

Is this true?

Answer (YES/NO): YES